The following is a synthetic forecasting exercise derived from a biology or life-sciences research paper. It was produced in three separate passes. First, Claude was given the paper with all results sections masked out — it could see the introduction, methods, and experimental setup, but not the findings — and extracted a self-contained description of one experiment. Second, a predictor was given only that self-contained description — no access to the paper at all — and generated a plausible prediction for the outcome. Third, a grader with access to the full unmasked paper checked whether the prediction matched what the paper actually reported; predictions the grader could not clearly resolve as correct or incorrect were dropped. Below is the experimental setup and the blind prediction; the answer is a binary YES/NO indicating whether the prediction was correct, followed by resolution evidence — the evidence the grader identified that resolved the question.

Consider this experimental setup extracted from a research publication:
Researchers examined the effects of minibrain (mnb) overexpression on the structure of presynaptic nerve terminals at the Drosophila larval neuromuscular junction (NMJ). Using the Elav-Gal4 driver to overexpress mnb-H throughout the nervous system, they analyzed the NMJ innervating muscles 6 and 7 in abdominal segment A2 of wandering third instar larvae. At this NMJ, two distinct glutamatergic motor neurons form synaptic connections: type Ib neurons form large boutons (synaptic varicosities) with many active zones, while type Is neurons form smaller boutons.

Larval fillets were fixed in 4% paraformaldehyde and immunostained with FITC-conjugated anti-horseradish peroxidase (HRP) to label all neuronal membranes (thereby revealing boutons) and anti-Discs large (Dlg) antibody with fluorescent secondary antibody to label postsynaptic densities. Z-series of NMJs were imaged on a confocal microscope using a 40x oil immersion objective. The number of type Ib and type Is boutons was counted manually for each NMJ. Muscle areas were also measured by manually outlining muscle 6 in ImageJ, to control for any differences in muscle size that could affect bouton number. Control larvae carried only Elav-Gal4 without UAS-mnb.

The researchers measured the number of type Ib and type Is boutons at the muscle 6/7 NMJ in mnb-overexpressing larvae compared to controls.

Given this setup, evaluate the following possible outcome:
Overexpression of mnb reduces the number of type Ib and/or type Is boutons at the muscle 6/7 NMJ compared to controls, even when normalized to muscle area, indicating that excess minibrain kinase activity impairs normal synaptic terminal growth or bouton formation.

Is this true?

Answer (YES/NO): NO